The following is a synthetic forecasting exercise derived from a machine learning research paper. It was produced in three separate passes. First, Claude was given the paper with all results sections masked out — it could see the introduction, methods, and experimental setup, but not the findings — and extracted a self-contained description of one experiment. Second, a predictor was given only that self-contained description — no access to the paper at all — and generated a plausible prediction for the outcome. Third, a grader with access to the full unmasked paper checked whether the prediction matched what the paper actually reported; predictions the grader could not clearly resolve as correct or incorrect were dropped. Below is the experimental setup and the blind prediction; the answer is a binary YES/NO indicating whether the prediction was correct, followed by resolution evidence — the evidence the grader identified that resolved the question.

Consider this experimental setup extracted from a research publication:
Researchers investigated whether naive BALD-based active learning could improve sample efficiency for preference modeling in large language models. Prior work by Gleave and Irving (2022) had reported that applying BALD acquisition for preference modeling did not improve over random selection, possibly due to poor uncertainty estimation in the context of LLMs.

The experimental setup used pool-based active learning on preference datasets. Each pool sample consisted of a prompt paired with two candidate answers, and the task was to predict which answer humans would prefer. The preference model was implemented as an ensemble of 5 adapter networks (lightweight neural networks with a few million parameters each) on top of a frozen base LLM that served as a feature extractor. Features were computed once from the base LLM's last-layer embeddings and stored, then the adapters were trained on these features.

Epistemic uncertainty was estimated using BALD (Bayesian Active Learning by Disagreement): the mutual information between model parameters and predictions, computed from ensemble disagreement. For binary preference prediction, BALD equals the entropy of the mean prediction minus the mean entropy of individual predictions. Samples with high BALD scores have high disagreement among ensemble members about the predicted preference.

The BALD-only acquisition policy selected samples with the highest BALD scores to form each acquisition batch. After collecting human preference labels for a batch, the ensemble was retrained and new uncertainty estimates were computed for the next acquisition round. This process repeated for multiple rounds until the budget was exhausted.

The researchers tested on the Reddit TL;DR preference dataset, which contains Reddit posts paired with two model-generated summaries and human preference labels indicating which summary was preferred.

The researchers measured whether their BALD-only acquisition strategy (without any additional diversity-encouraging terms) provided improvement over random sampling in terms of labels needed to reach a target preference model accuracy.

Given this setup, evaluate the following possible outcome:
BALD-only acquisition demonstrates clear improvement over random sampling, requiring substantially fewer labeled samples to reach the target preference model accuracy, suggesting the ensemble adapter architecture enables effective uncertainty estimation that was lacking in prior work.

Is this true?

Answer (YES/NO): NO